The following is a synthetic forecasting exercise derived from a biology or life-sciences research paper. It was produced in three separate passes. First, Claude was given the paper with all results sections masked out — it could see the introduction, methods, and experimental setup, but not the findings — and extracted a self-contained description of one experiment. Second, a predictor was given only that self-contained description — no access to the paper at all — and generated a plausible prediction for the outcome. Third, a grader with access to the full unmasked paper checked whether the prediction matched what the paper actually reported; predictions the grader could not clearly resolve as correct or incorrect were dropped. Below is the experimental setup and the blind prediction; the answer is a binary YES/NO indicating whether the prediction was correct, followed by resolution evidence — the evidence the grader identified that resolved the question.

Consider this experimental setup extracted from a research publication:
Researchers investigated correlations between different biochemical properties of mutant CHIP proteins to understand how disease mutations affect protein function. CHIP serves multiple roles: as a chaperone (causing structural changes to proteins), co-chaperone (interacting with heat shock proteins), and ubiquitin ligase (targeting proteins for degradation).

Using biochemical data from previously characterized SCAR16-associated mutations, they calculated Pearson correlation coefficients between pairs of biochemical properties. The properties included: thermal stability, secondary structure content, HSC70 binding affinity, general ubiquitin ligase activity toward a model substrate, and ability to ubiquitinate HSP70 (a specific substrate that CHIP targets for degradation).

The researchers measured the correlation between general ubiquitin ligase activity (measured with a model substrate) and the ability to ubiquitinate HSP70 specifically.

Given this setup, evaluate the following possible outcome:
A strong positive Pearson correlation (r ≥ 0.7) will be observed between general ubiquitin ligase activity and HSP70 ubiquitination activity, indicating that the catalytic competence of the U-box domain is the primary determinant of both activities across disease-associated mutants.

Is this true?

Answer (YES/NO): NO